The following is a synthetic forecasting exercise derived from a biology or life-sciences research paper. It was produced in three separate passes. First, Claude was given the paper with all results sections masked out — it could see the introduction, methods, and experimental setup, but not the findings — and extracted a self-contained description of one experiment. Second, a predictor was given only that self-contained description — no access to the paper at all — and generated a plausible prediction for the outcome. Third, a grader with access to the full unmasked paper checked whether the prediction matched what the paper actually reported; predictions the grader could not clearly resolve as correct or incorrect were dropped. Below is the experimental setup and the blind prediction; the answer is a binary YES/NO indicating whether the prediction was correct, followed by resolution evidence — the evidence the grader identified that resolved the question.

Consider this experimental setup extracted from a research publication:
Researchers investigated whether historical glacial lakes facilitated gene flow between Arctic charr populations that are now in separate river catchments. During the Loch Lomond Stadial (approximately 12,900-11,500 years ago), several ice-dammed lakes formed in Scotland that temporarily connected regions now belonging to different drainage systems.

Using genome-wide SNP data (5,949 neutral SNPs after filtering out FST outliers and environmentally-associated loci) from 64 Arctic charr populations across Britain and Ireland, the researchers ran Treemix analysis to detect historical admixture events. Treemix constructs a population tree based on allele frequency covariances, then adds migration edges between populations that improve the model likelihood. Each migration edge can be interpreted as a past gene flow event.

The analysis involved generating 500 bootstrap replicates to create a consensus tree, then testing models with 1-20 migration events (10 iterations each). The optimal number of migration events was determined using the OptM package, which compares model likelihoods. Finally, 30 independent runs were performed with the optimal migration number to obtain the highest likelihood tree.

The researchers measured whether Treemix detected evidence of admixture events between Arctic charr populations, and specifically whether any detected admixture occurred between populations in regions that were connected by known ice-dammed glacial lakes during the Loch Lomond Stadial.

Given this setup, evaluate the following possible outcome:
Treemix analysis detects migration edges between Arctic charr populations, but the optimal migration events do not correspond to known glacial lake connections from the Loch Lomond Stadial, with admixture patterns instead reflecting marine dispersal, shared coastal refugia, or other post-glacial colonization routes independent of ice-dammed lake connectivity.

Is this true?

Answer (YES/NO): NO